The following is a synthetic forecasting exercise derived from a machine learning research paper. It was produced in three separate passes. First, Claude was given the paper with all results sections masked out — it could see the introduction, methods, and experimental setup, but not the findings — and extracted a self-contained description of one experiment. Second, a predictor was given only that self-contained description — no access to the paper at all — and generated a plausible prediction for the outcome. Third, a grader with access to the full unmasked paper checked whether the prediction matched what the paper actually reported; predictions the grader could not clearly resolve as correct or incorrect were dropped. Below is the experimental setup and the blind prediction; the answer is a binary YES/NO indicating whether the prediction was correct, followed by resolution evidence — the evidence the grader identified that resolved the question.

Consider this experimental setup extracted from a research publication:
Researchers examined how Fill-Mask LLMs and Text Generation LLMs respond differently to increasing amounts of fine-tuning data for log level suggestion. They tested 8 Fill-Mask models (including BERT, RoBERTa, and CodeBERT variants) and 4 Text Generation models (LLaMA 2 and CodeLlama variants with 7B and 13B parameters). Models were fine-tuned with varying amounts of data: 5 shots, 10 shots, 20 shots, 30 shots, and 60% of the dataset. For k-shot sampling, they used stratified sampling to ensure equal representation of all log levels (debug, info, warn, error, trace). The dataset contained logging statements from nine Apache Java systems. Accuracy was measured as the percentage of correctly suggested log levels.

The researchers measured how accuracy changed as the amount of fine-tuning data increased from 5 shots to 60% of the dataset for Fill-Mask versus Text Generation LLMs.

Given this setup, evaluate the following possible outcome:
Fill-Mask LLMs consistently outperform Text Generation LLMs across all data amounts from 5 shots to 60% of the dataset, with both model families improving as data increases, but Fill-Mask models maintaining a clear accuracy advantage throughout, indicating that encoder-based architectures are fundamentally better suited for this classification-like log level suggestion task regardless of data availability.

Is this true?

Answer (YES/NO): NO